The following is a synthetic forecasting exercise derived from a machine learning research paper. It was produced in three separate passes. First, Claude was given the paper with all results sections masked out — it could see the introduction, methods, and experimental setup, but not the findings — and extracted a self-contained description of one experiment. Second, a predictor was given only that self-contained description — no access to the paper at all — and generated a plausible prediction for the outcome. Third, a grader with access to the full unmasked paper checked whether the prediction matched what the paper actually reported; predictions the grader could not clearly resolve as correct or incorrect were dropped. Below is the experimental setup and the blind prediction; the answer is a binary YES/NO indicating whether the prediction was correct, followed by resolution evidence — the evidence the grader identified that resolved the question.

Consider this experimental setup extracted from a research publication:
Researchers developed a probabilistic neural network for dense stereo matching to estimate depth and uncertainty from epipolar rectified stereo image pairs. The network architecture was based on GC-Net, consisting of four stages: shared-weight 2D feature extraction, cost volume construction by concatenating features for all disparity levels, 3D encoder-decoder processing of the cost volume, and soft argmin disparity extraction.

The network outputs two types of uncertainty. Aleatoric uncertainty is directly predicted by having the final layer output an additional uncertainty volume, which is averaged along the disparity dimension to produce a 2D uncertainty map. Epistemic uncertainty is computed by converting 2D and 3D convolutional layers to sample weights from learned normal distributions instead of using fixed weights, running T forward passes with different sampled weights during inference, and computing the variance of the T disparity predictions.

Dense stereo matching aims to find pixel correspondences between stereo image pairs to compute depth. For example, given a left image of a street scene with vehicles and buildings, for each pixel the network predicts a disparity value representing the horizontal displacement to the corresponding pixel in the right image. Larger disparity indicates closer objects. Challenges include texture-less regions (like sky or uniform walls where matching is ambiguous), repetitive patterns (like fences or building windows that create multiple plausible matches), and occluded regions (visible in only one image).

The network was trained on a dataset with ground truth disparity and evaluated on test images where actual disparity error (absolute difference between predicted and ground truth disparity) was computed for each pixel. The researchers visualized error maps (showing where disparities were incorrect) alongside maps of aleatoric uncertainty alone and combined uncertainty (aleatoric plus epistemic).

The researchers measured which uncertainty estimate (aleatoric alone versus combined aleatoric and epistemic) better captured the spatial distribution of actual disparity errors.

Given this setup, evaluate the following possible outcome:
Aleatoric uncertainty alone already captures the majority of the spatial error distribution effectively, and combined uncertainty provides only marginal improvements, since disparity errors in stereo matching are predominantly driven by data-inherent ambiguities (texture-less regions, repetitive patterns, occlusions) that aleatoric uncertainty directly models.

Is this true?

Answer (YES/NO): NO